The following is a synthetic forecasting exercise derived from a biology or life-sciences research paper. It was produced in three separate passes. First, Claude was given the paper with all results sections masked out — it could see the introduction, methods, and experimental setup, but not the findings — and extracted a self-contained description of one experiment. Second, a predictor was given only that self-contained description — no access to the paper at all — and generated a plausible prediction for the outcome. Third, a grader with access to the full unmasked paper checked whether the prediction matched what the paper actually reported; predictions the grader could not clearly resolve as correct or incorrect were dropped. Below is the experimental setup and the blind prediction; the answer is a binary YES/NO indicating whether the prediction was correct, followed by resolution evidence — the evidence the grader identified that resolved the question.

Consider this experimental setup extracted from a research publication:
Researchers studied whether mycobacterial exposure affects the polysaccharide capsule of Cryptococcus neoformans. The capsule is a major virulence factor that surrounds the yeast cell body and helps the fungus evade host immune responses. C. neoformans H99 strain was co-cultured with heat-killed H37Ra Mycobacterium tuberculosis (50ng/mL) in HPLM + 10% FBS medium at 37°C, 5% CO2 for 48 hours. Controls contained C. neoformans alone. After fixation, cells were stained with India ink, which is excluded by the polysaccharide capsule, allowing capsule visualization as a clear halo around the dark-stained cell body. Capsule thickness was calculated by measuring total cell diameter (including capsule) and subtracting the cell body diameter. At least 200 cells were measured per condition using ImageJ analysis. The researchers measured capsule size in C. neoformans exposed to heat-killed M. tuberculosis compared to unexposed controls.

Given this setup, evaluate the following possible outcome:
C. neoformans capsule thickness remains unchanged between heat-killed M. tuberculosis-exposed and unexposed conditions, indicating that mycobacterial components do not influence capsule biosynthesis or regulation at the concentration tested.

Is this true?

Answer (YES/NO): NO